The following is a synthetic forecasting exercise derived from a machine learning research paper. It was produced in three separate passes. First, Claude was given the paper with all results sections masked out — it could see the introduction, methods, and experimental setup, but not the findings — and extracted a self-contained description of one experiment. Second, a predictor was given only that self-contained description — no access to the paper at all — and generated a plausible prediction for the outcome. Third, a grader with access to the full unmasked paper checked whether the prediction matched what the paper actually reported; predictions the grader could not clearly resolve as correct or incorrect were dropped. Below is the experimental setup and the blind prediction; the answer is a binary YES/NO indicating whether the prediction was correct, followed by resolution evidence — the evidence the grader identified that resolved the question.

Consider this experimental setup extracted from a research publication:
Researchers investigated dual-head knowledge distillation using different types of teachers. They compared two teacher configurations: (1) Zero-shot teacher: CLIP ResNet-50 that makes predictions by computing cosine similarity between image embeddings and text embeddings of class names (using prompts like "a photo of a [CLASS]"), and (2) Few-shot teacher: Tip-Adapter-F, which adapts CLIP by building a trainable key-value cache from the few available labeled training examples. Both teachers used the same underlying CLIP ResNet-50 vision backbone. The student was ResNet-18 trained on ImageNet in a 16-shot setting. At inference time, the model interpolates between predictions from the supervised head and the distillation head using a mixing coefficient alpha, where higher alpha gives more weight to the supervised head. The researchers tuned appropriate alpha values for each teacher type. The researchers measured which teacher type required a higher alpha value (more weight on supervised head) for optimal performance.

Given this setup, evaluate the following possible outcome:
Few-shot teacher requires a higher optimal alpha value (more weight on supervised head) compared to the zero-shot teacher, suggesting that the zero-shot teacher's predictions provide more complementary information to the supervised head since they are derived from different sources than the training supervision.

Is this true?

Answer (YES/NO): NO